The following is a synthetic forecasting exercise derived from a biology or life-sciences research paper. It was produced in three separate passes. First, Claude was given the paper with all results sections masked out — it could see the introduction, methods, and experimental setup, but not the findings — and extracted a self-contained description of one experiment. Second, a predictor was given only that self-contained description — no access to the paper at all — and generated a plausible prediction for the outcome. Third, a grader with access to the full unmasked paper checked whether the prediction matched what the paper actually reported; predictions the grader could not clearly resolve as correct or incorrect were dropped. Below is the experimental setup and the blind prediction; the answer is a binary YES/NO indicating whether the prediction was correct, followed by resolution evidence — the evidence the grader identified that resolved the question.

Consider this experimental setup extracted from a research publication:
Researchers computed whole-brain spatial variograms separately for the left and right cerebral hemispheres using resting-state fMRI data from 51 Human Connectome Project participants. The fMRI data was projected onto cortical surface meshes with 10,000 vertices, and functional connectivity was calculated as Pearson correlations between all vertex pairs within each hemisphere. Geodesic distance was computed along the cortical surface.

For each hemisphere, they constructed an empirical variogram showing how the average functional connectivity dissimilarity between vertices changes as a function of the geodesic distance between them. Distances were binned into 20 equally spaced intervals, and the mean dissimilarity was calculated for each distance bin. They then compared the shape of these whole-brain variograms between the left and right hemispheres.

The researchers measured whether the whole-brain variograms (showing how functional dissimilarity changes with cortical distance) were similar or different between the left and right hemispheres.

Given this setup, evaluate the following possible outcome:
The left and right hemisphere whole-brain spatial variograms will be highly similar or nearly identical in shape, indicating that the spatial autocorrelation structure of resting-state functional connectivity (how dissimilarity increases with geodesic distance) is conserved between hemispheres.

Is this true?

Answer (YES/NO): YES